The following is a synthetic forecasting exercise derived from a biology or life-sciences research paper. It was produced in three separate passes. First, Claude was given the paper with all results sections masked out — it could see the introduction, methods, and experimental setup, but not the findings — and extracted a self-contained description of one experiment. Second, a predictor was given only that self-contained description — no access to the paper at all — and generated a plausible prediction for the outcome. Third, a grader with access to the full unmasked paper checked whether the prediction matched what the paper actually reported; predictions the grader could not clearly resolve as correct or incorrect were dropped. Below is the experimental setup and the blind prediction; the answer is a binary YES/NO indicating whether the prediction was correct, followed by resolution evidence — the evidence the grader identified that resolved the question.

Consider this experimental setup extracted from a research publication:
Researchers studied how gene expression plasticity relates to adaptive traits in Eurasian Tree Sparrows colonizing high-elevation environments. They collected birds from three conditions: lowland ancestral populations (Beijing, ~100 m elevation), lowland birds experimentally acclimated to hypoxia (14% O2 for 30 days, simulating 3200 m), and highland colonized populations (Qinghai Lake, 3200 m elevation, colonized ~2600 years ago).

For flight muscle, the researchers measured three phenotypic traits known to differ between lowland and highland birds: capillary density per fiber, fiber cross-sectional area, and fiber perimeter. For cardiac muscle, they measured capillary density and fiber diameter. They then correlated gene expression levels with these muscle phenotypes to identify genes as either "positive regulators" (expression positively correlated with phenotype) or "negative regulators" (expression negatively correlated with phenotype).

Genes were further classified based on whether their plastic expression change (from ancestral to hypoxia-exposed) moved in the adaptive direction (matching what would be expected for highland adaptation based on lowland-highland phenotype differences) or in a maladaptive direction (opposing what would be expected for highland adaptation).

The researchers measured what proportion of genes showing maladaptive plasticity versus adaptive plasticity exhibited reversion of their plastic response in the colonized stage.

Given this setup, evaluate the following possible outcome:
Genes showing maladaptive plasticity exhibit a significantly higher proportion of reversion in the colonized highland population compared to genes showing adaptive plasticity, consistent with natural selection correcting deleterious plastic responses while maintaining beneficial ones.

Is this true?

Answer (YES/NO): YES